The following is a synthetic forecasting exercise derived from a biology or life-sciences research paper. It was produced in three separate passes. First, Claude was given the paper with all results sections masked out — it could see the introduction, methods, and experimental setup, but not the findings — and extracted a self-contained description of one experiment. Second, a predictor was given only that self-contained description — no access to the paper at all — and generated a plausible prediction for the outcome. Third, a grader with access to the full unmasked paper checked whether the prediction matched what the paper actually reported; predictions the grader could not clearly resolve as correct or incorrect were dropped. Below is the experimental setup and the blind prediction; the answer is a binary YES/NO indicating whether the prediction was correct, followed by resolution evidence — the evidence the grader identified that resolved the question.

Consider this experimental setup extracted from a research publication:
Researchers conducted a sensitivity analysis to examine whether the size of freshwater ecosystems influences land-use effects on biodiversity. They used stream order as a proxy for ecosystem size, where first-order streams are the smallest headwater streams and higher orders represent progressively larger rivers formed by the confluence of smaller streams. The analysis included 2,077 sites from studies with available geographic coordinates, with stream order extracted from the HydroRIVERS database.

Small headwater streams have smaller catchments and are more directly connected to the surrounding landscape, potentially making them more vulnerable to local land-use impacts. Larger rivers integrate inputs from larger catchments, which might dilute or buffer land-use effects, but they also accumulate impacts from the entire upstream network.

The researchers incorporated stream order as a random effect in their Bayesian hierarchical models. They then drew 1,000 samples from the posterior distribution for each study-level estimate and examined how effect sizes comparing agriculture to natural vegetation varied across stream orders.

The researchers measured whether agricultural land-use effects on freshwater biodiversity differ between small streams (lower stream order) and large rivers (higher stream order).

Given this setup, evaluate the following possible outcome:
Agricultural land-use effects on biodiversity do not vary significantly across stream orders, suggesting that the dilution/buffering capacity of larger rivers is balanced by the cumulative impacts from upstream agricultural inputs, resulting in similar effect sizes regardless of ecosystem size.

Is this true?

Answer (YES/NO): YES